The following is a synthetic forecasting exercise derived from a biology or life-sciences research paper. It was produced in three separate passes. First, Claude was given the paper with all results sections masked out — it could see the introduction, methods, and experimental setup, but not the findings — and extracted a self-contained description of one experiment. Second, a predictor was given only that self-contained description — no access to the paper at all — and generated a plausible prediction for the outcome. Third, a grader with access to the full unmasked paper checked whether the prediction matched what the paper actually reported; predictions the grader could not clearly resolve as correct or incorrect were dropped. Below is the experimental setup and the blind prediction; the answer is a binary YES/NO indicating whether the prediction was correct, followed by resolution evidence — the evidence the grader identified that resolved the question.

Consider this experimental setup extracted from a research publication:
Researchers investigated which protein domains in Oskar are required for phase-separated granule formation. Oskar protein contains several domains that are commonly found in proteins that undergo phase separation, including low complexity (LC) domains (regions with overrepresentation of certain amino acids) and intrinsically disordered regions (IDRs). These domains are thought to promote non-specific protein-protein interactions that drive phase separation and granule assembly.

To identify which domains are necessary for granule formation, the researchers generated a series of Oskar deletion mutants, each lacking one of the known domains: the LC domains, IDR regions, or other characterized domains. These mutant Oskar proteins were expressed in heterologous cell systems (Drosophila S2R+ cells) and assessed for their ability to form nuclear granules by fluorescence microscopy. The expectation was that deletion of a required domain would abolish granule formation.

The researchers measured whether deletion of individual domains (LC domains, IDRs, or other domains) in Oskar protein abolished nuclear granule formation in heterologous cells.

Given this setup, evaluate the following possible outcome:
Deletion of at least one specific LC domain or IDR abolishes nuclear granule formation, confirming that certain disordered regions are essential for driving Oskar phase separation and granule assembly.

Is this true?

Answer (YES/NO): NO